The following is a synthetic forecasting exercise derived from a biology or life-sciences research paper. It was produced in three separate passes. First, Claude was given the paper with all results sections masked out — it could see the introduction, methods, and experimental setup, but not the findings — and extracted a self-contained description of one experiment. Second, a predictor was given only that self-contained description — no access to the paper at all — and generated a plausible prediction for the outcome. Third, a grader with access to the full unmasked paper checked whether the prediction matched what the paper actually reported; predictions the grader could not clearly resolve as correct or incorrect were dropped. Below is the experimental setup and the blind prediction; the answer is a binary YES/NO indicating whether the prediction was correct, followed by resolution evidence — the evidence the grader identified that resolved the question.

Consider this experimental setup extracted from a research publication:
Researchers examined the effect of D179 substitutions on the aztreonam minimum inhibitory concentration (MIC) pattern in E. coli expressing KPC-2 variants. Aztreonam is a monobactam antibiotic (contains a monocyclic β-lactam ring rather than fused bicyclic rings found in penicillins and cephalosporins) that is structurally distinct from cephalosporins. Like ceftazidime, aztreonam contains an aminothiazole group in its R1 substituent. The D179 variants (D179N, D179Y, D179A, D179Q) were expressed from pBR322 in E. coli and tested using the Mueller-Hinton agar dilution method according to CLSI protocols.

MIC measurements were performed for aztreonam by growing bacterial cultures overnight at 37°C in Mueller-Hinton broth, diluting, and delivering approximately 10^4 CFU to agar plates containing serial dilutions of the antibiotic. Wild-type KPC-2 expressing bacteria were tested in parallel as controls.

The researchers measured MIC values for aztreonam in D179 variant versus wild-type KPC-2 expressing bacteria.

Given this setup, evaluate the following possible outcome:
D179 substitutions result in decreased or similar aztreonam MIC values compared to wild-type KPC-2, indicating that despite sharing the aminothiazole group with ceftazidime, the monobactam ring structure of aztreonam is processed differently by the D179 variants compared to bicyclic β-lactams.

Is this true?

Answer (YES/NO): YES